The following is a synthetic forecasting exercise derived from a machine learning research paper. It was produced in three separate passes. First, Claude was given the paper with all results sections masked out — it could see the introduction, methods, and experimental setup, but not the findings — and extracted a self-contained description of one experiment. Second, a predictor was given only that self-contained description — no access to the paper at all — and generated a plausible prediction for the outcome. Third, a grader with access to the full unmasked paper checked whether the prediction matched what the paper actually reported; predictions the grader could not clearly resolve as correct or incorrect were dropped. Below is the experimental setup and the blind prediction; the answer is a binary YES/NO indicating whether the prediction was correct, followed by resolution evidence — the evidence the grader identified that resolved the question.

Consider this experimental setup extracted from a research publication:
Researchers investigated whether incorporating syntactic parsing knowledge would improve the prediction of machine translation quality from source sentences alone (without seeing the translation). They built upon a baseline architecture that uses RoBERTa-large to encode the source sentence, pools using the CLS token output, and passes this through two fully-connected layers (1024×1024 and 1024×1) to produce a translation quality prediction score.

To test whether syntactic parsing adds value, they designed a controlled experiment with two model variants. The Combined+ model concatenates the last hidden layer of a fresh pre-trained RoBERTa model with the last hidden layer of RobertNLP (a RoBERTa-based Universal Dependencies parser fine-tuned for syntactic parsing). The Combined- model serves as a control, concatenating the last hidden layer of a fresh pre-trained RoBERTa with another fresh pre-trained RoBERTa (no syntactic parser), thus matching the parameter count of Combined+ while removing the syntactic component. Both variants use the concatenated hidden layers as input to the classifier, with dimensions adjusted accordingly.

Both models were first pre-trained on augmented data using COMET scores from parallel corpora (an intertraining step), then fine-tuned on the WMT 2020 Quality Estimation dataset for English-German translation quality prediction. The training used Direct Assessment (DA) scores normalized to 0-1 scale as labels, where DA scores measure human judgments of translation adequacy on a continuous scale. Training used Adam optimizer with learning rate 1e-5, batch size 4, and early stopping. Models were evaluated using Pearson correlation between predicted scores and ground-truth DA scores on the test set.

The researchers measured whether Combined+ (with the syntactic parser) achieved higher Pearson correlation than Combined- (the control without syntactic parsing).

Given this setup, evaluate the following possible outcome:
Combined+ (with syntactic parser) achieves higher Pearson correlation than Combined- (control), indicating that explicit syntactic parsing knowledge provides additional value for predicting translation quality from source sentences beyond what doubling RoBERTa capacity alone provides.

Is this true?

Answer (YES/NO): YES